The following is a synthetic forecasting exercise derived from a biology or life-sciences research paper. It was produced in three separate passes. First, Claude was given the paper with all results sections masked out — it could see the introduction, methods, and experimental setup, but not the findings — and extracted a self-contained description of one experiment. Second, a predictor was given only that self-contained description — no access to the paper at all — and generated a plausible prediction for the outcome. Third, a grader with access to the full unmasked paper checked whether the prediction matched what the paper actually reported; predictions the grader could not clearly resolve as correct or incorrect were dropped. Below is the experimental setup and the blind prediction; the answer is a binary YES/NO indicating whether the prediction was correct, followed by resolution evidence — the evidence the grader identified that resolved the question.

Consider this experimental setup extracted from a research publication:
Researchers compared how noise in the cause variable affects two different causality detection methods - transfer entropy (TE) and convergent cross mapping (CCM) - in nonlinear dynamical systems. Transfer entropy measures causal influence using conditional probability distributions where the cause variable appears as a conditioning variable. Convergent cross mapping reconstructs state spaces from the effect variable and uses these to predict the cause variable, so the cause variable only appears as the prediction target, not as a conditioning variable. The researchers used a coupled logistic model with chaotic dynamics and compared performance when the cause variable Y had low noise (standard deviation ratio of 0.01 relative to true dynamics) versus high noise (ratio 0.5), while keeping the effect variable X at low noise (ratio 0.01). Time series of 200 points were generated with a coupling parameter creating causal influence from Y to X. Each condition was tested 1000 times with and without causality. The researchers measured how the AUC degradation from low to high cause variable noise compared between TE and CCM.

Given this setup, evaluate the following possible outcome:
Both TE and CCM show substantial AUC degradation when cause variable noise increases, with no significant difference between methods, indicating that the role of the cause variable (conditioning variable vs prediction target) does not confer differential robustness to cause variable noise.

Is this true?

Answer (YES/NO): NO